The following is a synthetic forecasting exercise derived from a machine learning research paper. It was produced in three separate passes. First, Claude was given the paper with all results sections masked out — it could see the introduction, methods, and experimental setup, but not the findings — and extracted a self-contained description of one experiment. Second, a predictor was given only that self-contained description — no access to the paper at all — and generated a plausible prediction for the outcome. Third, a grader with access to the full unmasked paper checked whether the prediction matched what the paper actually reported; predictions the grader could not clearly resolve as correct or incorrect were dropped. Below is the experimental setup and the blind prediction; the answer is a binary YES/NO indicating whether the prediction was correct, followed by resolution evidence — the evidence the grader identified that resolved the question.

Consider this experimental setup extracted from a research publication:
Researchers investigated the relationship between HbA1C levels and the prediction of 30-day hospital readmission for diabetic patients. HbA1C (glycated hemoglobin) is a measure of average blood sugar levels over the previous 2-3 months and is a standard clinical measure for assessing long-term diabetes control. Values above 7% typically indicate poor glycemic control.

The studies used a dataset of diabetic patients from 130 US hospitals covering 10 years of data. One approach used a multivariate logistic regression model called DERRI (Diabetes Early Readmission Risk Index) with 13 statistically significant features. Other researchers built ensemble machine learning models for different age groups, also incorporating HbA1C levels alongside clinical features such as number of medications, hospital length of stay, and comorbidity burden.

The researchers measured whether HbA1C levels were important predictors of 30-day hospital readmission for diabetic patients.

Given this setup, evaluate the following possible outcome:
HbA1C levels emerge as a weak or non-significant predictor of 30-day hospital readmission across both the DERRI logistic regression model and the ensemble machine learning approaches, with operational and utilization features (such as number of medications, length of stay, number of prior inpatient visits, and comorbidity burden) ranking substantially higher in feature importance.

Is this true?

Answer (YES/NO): NO